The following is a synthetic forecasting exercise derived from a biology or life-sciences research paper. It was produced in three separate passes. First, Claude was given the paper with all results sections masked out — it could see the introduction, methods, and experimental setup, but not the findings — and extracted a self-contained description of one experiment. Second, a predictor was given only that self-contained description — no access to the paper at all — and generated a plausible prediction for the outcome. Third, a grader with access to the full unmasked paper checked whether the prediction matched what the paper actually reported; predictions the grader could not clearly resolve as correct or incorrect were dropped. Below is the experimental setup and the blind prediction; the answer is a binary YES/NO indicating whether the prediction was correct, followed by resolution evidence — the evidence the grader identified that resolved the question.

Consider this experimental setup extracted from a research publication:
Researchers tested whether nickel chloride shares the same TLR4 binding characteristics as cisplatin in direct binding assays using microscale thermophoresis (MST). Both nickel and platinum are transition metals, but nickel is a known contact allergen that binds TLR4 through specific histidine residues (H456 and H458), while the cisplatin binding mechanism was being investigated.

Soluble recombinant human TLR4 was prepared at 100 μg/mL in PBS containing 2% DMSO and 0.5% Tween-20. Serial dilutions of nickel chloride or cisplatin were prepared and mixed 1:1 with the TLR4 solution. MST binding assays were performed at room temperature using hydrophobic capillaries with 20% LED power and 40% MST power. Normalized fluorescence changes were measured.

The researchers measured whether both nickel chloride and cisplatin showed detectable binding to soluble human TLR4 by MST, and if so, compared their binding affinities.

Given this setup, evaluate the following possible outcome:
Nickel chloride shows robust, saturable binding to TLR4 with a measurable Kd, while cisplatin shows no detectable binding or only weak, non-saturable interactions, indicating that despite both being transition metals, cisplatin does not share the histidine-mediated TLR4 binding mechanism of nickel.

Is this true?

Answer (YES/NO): NO